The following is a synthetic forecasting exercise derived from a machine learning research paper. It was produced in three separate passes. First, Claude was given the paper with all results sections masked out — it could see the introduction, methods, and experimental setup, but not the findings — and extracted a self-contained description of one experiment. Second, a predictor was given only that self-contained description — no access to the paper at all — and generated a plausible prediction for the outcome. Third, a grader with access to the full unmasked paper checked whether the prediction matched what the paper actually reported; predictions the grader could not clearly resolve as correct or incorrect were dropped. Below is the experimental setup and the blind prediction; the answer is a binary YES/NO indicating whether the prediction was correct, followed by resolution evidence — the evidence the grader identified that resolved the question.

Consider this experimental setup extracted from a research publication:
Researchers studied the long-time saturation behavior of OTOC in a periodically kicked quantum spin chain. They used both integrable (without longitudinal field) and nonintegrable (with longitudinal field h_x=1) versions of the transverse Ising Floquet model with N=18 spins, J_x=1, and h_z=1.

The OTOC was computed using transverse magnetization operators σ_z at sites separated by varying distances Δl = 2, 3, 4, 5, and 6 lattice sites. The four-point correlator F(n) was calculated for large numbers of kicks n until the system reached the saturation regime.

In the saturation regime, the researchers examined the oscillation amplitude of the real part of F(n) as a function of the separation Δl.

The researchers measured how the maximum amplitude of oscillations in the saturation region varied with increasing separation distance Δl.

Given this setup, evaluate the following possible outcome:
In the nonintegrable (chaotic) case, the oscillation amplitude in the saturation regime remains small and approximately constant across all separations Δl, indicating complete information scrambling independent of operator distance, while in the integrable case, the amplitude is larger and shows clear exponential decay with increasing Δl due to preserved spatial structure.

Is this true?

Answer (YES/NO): NO